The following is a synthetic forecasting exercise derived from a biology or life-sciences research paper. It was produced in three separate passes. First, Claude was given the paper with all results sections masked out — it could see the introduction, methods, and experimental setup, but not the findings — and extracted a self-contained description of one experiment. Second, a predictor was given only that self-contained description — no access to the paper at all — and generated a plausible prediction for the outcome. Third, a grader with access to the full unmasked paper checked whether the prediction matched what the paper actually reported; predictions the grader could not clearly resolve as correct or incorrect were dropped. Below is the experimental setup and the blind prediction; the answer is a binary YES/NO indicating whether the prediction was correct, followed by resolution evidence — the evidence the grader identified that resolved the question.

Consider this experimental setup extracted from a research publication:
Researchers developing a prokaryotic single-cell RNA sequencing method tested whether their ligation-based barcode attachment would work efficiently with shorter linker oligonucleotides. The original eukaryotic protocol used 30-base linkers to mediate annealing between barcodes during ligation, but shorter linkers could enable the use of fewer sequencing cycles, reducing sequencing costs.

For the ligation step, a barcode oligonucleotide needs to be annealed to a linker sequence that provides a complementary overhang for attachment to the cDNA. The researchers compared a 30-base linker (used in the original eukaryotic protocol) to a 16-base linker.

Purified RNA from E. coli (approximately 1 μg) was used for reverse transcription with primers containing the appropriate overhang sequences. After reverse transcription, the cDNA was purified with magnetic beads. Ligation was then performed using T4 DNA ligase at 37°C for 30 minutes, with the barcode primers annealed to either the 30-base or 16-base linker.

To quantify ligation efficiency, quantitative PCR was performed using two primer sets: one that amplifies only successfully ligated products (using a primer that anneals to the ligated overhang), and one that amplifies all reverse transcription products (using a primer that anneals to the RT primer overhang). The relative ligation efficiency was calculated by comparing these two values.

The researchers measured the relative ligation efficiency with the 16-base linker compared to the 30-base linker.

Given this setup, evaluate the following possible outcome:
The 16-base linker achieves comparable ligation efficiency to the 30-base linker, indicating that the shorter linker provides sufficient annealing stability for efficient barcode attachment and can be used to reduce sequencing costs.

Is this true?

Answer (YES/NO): YES